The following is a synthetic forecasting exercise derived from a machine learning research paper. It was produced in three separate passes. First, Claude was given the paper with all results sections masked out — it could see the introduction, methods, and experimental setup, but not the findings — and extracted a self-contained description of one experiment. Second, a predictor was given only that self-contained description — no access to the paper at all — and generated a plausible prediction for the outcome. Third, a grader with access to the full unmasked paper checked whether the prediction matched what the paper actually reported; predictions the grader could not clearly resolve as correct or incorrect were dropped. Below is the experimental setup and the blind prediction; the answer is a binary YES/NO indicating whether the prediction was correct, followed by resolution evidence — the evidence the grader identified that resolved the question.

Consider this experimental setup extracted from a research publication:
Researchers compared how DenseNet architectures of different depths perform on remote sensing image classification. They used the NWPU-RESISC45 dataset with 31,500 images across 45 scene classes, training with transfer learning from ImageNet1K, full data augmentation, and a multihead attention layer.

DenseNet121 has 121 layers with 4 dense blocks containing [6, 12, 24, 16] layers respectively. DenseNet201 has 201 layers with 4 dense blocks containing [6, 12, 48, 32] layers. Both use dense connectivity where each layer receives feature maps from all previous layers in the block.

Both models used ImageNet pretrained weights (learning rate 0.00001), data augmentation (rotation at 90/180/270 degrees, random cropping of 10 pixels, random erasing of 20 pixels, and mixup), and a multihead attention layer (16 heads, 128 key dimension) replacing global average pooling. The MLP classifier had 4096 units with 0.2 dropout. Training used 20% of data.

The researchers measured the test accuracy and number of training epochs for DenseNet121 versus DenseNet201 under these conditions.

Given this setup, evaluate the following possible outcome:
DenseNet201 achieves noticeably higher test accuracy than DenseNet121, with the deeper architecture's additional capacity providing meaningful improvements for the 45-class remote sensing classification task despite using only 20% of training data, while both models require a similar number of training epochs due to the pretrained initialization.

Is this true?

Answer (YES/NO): NO